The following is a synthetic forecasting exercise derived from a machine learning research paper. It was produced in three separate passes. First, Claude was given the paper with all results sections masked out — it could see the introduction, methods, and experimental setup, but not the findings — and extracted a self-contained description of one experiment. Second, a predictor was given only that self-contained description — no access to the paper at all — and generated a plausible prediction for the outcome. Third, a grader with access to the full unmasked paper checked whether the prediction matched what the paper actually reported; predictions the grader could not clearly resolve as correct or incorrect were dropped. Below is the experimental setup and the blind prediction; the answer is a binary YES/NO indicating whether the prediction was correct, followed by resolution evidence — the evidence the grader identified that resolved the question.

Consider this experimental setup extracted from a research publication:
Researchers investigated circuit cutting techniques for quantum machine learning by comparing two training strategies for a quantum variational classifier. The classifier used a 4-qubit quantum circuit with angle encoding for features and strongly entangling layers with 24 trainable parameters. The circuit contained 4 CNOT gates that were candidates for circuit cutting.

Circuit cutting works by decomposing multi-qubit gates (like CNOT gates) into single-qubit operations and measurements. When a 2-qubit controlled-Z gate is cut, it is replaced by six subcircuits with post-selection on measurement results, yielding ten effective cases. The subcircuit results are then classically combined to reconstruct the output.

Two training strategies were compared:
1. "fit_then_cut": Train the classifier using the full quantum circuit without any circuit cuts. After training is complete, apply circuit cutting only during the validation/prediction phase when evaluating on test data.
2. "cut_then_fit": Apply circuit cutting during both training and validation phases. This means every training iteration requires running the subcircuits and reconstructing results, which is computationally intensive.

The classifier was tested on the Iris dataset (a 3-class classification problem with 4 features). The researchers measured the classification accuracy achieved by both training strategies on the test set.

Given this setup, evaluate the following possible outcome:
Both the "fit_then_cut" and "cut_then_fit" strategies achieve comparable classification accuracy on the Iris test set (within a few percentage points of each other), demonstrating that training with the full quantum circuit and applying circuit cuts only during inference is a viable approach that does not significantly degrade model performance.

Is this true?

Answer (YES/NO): NO